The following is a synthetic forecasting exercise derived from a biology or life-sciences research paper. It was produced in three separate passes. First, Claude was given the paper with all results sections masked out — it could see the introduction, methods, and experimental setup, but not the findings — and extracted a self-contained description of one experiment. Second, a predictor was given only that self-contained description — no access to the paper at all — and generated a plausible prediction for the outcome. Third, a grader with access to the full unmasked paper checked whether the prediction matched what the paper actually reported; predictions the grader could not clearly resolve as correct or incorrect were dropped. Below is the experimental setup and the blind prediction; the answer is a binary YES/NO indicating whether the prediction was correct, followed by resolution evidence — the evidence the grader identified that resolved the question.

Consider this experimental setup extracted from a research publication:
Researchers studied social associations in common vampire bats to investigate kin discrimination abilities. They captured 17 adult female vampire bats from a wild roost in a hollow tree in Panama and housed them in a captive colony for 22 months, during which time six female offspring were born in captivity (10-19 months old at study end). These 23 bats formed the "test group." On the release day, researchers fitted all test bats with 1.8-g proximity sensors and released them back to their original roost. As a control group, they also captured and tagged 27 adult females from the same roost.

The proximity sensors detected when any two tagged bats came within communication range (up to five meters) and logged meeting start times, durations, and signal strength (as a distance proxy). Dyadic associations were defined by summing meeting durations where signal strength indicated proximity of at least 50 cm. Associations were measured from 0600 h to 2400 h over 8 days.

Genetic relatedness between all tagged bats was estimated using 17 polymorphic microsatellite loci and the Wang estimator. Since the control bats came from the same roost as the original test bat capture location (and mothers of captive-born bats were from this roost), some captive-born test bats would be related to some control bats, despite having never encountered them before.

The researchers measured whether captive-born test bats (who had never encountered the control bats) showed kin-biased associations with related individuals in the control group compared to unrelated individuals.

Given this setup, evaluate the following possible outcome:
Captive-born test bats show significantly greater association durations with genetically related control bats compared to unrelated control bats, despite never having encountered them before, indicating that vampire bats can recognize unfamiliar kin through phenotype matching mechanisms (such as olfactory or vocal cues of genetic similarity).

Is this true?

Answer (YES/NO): YES